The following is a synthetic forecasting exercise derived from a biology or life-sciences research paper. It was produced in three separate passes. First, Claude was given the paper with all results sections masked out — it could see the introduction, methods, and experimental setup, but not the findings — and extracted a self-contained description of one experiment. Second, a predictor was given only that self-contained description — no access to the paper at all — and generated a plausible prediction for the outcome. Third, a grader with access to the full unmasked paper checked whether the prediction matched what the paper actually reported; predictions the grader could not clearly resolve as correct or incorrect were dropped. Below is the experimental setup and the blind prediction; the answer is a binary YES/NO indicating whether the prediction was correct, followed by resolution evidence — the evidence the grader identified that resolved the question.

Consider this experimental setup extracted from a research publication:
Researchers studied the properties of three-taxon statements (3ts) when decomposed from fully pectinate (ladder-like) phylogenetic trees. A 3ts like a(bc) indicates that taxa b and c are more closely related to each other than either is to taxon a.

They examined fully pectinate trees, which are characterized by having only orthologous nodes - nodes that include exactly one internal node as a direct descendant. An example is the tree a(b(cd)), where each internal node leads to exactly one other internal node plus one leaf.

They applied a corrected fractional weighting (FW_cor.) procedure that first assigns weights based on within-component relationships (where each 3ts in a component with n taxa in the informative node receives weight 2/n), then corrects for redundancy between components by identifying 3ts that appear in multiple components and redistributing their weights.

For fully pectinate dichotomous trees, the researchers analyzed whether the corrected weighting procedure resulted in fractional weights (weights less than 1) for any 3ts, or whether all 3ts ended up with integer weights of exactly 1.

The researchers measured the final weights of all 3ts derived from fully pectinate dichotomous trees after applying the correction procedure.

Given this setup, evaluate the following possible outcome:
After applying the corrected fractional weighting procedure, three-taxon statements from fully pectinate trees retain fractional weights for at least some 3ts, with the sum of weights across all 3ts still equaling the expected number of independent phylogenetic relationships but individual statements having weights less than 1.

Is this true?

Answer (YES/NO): NO